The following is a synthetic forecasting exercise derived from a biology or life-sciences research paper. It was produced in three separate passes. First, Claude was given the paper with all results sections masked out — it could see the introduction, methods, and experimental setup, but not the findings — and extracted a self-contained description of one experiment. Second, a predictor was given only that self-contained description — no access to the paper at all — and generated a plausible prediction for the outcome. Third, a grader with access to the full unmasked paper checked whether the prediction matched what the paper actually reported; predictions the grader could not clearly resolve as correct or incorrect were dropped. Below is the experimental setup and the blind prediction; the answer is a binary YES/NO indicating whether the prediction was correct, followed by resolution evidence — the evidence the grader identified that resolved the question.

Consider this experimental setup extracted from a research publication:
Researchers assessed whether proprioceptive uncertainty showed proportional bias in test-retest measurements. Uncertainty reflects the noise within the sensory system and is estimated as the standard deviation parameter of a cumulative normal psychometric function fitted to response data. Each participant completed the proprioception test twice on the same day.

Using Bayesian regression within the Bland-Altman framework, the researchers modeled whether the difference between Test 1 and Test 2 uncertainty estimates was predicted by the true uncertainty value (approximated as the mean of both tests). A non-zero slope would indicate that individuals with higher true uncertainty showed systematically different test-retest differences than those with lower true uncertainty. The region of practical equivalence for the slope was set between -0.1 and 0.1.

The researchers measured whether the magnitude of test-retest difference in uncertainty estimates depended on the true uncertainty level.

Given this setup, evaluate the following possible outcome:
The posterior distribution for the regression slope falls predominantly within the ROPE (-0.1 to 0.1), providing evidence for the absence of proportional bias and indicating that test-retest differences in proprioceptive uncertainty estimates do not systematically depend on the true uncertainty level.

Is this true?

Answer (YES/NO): NO